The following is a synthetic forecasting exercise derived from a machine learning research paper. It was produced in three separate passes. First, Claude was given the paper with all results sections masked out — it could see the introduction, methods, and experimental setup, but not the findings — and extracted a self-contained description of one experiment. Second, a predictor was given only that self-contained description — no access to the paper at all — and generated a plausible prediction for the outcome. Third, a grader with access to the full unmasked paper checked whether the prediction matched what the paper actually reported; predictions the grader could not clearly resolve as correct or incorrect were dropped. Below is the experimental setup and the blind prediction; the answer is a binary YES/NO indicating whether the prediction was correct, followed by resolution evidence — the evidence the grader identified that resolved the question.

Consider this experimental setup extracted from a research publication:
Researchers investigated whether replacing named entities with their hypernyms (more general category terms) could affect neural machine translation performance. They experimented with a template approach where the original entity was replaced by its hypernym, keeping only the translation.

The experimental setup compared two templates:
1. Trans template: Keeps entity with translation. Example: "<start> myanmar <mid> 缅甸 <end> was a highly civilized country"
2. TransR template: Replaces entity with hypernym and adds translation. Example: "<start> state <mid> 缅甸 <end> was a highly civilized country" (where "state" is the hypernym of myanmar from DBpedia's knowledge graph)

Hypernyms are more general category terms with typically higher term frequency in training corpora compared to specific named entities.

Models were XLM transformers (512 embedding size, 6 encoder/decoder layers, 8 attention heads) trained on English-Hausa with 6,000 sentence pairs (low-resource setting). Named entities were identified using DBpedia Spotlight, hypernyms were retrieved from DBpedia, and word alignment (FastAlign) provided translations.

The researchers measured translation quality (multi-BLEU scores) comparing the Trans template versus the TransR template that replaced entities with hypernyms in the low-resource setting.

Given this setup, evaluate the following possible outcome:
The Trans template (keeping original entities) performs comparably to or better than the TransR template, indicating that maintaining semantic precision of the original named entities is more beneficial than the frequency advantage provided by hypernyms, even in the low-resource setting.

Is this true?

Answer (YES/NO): YES